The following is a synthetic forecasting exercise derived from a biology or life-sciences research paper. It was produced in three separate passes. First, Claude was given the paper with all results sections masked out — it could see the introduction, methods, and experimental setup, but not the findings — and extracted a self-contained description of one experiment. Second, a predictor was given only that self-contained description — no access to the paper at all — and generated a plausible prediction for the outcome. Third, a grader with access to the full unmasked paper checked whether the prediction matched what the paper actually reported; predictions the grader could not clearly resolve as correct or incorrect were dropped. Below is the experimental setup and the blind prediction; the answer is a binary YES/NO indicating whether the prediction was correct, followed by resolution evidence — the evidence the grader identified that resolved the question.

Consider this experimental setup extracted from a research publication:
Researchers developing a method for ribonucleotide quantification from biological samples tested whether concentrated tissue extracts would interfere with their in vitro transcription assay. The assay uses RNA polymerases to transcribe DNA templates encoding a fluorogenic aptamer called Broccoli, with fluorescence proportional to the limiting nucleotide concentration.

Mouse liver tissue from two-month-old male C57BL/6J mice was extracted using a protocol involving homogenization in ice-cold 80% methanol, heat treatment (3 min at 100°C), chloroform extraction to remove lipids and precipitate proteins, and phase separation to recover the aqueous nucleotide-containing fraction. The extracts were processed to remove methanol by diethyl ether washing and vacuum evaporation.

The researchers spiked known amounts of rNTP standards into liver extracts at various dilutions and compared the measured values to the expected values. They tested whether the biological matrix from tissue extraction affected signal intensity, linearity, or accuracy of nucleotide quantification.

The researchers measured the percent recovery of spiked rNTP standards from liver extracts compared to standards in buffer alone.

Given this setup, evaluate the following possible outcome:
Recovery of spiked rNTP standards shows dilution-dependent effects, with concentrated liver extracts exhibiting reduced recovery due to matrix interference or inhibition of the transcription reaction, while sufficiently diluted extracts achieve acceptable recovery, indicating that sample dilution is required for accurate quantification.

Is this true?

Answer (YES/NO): NO